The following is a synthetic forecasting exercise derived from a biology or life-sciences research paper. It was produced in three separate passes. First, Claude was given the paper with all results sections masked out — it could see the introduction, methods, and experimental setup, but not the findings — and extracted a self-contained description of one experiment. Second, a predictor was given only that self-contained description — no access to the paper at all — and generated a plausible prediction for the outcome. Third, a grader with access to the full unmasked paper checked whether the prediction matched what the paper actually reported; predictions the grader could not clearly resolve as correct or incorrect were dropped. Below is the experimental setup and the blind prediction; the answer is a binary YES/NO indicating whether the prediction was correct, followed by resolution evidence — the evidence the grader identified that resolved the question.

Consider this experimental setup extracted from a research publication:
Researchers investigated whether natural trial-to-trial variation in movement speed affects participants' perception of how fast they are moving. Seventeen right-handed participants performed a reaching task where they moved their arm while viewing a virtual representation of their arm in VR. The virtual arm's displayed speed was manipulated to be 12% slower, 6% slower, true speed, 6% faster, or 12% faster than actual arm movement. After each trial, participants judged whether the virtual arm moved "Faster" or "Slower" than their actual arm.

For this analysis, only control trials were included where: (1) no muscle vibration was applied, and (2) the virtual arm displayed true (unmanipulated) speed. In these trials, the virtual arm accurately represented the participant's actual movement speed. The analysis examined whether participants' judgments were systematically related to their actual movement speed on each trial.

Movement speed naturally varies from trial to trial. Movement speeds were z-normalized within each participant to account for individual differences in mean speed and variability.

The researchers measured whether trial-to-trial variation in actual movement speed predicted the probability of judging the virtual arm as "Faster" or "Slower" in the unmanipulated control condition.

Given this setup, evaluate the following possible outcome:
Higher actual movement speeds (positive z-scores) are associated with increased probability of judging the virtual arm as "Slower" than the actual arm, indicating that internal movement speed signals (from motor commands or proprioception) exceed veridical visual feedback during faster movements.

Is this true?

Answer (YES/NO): NO